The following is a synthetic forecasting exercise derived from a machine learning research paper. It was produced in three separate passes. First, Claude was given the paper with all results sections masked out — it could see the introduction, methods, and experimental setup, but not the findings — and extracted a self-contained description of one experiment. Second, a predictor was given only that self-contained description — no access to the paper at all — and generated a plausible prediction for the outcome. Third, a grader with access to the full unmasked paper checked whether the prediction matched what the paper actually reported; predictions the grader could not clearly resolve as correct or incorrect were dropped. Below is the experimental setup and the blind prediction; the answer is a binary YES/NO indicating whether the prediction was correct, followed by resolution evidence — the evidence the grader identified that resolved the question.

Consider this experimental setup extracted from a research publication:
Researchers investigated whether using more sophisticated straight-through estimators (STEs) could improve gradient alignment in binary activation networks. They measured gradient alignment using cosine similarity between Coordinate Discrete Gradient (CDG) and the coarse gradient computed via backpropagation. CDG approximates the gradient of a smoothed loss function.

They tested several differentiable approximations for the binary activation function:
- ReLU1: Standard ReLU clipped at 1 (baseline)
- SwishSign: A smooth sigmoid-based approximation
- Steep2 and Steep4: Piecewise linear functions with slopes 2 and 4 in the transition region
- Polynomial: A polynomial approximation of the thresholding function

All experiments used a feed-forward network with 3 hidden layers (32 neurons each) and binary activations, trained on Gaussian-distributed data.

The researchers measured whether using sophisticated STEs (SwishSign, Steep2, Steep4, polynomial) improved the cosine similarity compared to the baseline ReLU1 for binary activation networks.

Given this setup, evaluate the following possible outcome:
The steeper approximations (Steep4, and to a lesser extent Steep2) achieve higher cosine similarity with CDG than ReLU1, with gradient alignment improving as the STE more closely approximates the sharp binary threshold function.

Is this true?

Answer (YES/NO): NO